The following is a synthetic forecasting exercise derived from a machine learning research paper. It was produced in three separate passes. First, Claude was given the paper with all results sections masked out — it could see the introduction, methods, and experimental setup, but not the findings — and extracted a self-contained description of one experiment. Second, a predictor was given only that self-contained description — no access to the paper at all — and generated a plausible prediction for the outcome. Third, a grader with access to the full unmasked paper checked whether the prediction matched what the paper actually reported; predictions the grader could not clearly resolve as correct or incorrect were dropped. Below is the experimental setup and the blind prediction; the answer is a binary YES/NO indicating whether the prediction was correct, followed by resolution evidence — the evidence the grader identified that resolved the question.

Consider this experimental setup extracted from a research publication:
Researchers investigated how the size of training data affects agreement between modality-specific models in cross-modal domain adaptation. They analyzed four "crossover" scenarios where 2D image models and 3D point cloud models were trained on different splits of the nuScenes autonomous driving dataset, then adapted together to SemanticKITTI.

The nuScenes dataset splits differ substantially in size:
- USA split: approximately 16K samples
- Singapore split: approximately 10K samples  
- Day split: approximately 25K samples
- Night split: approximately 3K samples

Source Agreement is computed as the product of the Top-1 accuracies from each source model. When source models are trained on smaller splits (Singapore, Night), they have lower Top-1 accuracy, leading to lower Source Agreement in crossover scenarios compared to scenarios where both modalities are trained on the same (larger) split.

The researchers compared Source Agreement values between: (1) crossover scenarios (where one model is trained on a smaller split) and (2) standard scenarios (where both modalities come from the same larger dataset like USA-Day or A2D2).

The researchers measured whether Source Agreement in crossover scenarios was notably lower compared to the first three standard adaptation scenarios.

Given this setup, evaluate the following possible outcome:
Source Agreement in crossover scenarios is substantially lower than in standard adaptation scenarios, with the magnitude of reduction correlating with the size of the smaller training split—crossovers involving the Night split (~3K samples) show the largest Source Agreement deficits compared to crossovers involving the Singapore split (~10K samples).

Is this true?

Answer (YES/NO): NO